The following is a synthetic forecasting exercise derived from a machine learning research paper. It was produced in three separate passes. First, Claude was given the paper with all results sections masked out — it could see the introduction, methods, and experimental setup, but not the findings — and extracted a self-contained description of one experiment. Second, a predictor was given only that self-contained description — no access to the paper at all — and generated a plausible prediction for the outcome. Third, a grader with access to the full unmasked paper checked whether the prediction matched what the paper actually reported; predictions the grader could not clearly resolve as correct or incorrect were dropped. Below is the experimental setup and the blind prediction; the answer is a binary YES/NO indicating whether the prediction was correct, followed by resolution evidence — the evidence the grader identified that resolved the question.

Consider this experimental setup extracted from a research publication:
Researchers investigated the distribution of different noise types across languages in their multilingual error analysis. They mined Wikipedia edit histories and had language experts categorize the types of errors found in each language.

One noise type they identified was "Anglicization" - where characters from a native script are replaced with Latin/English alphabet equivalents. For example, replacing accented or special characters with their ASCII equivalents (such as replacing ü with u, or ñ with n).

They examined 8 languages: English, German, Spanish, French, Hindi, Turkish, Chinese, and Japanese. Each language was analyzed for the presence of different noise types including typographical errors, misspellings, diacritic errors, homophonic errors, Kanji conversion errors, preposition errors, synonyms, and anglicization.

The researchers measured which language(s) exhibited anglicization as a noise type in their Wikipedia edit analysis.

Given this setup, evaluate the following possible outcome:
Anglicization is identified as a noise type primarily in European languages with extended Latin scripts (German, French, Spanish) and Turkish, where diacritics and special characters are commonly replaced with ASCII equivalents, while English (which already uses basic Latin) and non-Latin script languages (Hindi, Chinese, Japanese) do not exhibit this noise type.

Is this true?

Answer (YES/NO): NO